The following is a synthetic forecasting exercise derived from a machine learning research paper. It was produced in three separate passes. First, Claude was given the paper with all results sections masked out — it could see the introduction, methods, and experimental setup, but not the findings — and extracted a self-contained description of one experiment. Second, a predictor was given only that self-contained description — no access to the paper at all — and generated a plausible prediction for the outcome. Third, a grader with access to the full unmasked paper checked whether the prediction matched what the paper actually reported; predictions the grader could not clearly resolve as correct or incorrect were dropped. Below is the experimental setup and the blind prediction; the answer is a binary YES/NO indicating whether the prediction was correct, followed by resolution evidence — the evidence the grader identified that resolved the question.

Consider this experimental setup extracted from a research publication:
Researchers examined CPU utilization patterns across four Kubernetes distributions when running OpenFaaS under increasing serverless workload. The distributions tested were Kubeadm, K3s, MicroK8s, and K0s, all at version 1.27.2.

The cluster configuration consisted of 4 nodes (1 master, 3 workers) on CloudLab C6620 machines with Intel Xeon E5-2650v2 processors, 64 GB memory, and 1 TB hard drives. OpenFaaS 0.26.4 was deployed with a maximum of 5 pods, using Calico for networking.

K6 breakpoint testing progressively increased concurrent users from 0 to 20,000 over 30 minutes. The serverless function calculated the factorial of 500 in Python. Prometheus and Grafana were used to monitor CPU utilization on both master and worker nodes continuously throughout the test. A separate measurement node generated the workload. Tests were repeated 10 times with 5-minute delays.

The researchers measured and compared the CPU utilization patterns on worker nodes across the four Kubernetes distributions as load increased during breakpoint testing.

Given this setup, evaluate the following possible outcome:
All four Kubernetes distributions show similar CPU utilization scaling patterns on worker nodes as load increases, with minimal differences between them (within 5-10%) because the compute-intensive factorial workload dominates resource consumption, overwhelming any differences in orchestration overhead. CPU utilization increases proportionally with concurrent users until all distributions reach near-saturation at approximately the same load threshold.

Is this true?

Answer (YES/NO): NO